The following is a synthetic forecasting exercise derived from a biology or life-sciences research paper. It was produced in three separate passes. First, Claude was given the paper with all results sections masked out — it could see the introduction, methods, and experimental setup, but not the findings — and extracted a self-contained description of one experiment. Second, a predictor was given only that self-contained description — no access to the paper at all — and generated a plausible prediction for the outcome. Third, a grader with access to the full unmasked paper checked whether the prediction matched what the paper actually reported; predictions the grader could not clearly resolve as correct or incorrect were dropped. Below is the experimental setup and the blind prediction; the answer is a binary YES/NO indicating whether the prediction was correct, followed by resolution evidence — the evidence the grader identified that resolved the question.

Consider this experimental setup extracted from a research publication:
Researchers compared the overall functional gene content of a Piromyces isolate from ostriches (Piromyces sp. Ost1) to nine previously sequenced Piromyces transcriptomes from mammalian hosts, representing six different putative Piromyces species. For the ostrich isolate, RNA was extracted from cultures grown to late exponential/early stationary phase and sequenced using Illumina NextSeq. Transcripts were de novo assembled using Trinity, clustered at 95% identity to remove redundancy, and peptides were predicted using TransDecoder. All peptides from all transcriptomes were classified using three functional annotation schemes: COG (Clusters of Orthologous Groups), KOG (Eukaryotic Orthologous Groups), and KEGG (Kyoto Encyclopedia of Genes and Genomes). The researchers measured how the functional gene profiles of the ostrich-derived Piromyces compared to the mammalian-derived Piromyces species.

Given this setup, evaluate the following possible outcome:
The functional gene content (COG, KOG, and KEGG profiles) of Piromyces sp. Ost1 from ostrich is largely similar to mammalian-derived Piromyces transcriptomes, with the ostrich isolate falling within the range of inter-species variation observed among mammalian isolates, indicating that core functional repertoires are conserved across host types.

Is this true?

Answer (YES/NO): YES